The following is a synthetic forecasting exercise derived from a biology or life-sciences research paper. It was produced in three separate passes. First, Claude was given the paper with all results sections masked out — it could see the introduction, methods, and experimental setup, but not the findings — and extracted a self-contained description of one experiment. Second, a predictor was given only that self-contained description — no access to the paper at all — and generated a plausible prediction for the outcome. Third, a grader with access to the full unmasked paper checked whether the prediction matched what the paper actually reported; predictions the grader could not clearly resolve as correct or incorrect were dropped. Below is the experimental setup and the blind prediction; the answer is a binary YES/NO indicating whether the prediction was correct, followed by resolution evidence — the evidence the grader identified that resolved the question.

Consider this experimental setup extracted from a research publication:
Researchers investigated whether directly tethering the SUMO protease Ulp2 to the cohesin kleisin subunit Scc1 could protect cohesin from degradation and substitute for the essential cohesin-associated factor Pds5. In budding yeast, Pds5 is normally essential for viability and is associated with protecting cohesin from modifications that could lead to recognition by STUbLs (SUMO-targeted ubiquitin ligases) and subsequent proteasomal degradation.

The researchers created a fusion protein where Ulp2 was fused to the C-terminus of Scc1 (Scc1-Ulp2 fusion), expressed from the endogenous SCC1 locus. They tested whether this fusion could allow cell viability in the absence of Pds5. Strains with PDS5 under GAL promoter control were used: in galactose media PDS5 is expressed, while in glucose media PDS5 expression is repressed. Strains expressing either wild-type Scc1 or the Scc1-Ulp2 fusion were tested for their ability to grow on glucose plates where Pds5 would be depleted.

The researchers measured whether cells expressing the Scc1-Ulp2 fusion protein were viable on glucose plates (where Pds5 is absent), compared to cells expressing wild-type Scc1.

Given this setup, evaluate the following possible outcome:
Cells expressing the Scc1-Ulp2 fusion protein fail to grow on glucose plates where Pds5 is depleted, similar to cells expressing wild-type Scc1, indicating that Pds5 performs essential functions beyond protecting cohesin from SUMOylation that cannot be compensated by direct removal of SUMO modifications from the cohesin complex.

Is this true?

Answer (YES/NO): NO